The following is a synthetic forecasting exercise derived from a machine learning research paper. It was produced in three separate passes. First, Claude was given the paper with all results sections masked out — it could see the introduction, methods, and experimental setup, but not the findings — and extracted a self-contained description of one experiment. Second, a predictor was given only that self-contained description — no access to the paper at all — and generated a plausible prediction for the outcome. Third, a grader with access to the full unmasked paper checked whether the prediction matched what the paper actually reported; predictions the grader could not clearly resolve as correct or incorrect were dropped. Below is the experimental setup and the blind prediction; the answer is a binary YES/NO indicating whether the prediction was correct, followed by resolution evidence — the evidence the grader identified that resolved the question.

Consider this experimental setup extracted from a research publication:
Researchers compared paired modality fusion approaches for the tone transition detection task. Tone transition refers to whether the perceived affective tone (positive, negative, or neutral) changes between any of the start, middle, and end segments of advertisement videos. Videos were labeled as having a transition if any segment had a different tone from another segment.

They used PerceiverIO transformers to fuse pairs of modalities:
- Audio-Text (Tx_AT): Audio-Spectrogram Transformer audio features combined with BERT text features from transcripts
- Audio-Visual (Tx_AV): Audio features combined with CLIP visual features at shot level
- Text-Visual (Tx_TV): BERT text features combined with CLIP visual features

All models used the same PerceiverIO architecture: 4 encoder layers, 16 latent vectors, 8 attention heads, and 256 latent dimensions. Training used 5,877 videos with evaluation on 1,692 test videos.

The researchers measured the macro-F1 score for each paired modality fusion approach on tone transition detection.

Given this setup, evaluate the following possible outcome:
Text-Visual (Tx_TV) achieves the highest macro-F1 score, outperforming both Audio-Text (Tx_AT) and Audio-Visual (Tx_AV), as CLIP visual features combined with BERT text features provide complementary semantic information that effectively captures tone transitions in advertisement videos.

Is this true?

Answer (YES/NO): NO